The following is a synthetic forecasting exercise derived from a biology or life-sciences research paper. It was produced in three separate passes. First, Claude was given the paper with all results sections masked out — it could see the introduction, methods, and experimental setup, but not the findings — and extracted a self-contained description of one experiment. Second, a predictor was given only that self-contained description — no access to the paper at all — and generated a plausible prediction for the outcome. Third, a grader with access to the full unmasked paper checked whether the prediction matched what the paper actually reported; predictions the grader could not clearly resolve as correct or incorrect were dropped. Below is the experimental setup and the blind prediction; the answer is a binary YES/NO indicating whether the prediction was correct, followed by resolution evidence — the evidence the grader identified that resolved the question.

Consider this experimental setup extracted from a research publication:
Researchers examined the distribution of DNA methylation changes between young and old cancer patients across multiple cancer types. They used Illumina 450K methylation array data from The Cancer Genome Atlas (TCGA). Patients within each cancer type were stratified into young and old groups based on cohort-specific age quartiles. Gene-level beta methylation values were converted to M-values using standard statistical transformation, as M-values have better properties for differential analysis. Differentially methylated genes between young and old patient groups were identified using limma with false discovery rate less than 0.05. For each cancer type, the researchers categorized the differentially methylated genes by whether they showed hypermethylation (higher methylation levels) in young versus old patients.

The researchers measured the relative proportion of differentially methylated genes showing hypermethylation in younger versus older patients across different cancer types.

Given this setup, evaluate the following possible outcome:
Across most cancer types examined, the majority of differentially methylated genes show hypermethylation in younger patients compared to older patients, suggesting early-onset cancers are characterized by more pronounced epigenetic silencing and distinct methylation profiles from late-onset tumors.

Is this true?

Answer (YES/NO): NO